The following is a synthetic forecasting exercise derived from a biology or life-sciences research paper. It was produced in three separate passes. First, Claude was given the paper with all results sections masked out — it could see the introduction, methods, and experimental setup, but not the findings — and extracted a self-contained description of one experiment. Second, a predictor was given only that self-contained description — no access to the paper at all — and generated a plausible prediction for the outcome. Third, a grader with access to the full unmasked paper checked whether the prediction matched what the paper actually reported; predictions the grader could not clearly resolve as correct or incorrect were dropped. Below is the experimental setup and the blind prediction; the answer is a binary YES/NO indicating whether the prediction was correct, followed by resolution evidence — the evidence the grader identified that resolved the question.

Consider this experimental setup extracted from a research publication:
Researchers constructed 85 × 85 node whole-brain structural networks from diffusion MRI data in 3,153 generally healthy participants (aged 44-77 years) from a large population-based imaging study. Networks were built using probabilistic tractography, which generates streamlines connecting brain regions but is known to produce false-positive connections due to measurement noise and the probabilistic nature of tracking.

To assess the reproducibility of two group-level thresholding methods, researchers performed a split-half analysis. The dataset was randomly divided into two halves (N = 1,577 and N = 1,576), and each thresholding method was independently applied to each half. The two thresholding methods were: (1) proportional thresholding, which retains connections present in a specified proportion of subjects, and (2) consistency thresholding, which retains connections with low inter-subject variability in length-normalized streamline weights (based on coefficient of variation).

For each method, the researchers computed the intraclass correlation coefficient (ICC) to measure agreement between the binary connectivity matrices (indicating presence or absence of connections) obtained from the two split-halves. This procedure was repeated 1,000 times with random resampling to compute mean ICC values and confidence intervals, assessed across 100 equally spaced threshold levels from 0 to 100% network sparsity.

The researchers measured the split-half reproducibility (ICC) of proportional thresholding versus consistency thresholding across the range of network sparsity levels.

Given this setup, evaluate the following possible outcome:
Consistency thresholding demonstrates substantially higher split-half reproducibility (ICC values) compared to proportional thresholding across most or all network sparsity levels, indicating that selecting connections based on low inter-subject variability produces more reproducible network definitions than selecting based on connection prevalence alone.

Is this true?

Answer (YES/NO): NO